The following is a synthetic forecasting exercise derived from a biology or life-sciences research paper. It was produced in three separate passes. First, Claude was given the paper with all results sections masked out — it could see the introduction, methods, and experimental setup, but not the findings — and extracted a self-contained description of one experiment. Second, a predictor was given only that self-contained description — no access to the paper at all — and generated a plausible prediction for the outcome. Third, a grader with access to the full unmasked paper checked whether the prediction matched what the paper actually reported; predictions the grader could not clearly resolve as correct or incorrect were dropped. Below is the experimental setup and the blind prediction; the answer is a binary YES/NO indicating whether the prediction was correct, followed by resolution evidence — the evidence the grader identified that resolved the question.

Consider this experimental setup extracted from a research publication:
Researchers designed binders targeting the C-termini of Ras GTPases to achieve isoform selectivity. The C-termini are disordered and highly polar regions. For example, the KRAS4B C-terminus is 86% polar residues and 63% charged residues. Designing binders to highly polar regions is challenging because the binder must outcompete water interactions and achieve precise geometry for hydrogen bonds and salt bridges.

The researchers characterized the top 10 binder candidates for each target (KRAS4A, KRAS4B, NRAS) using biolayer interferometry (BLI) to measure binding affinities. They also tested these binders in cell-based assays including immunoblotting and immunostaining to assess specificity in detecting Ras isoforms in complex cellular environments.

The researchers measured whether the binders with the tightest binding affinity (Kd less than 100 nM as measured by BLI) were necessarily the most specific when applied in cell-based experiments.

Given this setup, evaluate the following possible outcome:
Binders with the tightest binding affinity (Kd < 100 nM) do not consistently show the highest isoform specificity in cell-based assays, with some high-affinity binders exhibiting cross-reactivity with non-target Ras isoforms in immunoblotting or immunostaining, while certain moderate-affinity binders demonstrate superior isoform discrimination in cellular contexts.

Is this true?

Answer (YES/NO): YES